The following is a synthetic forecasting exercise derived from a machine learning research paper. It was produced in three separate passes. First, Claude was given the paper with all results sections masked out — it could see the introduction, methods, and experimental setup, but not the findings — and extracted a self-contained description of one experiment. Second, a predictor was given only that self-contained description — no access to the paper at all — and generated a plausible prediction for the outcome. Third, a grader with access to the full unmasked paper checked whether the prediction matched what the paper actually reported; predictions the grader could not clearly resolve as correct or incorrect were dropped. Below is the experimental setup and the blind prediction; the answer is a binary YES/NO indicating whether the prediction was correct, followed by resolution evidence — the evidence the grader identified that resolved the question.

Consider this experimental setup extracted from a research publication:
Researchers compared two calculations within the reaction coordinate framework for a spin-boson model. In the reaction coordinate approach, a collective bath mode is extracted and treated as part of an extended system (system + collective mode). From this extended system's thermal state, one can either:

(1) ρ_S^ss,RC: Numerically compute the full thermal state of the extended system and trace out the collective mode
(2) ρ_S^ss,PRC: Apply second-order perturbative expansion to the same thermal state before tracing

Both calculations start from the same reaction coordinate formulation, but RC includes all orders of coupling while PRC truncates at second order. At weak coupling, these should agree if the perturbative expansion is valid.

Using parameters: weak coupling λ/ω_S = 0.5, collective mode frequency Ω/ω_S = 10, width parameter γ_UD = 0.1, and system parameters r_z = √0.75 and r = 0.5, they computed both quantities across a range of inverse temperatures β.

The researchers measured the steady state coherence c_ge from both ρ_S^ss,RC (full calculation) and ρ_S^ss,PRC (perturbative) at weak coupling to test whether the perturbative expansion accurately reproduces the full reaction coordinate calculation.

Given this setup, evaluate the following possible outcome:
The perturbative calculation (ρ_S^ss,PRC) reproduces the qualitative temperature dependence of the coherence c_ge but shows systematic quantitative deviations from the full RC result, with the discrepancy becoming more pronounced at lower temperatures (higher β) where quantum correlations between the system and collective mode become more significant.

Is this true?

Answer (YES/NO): NO